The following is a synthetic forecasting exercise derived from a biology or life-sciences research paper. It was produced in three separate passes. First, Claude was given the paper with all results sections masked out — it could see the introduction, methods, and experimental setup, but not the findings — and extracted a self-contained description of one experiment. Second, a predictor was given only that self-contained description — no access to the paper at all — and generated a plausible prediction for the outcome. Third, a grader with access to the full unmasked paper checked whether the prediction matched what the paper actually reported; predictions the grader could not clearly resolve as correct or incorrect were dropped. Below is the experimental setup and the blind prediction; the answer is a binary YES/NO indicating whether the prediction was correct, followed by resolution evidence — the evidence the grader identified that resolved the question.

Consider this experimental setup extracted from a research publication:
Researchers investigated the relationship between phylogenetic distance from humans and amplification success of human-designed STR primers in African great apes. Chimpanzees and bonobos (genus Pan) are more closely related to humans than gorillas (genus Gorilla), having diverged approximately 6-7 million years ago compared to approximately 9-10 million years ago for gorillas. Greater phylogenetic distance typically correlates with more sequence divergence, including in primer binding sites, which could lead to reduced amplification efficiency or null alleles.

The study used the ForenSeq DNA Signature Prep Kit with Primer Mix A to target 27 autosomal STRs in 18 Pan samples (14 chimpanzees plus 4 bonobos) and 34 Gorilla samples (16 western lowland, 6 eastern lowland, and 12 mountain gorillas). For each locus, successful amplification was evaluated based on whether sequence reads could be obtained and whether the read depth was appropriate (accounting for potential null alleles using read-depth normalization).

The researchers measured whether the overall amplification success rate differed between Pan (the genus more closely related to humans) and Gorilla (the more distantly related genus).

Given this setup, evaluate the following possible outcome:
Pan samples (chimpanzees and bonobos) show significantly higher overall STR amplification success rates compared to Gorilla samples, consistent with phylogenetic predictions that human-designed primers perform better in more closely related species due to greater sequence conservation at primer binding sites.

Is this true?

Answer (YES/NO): NO